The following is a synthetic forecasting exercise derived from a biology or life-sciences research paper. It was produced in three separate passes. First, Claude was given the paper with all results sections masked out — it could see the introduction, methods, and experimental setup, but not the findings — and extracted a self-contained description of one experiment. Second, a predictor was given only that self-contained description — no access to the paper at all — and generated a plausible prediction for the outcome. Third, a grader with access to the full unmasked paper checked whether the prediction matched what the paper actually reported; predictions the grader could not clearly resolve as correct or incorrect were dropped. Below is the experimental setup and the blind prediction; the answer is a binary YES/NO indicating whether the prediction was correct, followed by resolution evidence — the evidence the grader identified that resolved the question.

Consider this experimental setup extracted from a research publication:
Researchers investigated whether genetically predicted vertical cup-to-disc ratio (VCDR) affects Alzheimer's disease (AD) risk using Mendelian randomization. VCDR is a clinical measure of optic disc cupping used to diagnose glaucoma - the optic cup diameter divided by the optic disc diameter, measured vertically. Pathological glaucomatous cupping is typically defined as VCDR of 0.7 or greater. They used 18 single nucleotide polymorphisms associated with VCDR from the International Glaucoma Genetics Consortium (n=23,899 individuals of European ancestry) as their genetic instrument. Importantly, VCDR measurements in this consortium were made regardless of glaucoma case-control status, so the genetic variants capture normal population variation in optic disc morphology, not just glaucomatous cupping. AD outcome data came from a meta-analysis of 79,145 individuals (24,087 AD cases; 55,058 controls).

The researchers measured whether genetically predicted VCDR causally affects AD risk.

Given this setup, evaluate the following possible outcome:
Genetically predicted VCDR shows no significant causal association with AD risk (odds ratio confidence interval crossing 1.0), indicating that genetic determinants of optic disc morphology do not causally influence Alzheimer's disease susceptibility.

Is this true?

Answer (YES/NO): YES